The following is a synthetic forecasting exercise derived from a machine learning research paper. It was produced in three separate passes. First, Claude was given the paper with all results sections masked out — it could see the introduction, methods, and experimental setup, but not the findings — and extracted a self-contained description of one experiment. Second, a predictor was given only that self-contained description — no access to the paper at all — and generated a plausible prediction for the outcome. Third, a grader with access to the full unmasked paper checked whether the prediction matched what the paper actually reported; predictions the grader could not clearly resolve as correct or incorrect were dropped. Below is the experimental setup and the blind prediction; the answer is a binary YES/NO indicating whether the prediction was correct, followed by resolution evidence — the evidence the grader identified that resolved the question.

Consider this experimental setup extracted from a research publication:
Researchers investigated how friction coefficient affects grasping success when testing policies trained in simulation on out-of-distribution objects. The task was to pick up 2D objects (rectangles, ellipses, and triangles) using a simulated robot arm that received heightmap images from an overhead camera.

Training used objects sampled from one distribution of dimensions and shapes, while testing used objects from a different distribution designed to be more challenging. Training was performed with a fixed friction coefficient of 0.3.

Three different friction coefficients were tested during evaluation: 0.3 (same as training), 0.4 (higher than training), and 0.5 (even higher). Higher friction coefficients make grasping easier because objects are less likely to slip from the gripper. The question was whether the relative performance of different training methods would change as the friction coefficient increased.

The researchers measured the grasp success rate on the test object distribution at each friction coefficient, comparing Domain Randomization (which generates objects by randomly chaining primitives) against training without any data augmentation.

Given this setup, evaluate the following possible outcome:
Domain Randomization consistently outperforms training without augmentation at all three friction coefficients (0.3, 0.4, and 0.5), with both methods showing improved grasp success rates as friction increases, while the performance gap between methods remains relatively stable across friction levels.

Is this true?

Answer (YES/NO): NO